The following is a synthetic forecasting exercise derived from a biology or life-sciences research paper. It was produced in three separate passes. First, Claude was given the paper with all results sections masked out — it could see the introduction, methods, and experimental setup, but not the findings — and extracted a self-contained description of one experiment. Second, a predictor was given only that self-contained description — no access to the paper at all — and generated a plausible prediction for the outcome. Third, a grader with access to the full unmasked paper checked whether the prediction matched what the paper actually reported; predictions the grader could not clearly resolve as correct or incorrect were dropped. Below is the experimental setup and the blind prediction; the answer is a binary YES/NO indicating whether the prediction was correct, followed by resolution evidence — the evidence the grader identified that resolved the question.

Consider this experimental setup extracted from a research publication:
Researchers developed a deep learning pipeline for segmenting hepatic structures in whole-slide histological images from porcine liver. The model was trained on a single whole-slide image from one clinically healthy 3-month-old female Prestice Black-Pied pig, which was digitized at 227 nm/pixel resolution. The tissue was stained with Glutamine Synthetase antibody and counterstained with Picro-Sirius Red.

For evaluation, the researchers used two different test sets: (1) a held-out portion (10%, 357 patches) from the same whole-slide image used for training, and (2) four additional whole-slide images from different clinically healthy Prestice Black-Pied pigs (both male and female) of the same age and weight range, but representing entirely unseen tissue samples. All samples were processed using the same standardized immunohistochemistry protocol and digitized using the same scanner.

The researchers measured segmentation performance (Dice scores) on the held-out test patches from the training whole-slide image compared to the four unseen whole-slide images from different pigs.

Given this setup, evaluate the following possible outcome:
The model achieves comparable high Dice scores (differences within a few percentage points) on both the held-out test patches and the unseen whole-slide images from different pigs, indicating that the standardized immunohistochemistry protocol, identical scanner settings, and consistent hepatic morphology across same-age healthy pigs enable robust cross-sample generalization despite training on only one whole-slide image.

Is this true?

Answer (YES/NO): NO